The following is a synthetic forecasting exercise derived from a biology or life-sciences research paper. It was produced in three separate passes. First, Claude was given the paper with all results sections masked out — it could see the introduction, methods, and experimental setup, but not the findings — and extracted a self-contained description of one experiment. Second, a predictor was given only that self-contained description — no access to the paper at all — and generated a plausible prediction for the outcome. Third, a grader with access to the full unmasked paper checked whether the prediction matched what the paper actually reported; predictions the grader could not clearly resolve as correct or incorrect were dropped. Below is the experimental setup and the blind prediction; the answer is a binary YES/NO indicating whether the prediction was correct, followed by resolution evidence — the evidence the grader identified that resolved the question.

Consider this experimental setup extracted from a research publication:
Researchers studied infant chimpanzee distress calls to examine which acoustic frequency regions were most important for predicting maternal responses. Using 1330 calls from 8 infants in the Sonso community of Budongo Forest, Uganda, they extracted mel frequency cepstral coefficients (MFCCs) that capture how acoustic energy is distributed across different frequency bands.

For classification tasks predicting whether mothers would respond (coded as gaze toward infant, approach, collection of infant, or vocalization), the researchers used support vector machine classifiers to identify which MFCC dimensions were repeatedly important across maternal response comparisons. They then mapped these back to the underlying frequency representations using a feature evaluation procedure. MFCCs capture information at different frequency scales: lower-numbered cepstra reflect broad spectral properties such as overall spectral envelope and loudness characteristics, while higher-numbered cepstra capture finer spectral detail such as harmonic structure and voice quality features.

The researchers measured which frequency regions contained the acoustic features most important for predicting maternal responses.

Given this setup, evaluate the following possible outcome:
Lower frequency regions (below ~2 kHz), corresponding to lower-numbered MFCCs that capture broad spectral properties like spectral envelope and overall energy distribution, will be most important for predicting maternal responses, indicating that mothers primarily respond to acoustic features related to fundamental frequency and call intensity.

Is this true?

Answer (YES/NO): YES